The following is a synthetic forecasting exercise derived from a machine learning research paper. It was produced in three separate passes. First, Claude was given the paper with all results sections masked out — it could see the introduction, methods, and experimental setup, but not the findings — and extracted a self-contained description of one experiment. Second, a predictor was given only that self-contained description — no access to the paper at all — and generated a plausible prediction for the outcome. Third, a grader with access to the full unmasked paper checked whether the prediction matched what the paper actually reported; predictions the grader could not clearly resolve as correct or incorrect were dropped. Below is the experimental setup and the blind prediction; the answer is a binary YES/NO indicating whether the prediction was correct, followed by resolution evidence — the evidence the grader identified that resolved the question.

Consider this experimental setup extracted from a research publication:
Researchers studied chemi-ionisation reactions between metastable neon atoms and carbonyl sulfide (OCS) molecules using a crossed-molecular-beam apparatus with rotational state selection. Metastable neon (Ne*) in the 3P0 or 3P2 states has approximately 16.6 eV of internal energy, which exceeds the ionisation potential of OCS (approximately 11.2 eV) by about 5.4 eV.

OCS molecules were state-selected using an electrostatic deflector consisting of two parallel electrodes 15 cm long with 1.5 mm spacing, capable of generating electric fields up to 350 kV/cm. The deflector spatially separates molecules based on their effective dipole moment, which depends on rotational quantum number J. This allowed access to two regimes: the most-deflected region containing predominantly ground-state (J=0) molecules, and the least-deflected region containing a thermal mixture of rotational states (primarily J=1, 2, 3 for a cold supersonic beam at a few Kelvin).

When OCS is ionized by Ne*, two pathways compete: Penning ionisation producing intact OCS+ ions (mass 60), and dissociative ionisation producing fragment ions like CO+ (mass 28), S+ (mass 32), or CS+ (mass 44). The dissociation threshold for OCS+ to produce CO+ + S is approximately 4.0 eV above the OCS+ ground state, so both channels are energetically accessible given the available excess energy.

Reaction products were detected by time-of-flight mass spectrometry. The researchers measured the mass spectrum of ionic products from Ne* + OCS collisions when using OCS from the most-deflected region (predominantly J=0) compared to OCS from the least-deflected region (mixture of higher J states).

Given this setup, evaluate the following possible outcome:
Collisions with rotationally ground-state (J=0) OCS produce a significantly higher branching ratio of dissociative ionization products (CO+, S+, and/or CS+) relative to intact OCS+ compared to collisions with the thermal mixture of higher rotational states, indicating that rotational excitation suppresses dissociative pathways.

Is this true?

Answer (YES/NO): YES